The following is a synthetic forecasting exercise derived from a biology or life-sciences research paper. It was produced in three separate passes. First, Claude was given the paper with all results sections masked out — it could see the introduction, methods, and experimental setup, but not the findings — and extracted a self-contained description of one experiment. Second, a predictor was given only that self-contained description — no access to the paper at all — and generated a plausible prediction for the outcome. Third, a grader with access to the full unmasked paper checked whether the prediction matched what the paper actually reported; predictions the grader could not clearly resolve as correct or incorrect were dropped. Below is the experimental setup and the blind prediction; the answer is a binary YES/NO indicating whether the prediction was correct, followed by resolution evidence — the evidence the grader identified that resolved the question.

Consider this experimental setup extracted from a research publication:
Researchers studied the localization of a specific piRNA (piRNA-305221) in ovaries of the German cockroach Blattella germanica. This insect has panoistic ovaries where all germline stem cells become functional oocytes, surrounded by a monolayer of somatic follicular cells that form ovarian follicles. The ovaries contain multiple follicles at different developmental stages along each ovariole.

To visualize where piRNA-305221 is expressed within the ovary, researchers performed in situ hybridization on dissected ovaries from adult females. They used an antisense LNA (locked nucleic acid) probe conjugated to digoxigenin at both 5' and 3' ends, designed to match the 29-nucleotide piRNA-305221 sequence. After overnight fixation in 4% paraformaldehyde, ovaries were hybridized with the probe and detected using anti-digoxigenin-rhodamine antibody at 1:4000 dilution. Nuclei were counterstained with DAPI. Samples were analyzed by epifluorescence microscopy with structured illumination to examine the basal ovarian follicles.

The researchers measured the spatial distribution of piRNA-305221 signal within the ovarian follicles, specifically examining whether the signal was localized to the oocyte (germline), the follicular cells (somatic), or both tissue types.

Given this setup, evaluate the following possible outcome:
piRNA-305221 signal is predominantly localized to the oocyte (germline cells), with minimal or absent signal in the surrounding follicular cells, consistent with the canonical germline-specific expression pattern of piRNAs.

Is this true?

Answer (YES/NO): NO